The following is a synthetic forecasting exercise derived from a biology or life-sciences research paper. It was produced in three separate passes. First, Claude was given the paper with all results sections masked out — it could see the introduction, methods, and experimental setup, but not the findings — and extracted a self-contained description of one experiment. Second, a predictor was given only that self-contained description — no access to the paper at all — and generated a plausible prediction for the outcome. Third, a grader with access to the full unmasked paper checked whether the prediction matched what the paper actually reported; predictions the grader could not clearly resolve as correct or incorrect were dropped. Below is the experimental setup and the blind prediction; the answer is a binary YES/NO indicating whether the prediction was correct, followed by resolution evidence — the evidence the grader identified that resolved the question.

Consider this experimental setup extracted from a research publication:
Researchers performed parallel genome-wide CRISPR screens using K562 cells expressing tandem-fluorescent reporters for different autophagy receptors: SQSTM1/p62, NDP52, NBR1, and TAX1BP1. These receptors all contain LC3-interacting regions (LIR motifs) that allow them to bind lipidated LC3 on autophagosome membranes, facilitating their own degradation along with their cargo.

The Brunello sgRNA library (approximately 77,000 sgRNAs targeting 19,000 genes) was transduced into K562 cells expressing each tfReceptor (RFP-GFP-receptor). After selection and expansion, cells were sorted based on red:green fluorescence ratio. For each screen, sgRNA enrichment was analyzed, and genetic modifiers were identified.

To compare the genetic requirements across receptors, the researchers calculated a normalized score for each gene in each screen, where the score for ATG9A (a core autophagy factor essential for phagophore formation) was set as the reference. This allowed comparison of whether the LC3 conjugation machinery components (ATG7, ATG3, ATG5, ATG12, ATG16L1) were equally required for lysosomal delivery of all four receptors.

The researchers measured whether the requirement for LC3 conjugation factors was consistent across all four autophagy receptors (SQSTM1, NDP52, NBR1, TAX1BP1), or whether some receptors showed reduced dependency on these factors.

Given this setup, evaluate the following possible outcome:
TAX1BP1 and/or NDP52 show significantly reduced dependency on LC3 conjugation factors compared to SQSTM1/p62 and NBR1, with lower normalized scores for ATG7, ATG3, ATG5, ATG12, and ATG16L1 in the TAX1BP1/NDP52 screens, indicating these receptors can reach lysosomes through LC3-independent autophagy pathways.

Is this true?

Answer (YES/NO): NO